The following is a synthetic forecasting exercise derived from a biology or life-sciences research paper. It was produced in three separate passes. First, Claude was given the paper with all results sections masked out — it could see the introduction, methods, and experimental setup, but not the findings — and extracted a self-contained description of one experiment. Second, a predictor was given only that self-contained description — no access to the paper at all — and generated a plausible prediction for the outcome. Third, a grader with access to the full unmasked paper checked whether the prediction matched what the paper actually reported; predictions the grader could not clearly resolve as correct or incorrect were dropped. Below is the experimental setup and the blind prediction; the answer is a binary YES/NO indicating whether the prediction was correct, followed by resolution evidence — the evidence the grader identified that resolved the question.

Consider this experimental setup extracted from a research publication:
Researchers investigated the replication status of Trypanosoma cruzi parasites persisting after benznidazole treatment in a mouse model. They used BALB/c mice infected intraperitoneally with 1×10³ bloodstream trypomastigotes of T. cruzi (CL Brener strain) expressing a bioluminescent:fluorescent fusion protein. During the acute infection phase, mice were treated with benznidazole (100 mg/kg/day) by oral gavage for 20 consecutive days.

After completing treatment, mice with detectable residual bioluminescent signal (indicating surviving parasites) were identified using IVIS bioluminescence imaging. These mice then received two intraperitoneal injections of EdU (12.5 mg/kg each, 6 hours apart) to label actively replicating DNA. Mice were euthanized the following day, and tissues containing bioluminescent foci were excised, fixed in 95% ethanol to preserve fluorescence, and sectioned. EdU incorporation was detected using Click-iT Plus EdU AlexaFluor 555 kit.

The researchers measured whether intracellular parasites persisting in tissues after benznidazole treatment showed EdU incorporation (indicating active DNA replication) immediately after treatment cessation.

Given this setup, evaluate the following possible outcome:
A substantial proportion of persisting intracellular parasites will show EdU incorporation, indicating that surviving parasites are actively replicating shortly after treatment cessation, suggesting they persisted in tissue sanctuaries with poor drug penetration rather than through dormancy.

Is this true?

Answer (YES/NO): NO